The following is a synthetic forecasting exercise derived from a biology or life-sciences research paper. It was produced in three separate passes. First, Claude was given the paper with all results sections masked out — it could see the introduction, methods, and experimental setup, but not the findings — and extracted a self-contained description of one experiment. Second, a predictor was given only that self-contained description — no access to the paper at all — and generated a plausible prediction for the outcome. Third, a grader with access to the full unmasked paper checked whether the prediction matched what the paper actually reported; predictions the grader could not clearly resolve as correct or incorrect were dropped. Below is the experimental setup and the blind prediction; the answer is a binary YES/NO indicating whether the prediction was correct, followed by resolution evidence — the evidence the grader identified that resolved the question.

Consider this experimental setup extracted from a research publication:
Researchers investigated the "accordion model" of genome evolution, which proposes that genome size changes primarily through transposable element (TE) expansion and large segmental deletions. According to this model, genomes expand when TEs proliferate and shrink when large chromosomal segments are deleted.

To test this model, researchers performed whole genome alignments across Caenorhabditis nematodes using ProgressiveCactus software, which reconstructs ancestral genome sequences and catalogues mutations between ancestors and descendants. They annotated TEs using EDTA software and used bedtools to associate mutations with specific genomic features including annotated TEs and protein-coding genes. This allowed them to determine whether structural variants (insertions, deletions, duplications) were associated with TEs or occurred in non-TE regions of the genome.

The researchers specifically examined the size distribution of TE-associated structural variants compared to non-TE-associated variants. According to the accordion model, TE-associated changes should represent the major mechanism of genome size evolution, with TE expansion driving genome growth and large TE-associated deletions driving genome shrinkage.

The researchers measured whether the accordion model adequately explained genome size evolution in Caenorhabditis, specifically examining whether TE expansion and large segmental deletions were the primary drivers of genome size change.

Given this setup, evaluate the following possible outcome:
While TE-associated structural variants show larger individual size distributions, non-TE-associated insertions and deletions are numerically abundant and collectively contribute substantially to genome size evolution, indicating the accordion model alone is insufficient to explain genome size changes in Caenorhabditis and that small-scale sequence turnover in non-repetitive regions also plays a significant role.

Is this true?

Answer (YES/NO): YES